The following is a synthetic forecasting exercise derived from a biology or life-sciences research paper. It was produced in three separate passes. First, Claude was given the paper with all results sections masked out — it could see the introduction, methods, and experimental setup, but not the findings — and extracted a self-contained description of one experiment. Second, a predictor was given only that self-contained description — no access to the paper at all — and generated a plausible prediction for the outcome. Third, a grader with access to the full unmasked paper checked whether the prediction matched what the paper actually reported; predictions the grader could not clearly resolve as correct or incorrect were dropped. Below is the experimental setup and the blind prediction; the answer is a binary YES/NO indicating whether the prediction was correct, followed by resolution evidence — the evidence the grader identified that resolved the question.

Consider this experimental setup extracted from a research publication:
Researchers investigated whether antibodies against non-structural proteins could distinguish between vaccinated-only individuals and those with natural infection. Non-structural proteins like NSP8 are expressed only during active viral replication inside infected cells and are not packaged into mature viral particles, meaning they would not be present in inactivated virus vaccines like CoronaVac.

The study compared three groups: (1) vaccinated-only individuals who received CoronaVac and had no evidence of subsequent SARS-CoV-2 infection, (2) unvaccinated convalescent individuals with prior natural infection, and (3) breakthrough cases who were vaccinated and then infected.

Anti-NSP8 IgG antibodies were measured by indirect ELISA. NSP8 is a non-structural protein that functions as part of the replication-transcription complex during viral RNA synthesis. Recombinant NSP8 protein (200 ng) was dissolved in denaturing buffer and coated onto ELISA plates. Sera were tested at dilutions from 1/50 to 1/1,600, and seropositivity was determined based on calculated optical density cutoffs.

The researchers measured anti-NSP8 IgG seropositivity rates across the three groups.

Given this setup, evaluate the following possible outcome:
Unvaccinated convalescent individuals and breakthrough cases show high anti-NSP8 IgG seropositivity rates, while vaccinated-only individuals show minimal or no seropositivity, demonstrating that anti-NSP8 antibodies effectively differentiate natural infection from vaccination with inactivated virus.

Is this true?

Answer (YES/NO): NO